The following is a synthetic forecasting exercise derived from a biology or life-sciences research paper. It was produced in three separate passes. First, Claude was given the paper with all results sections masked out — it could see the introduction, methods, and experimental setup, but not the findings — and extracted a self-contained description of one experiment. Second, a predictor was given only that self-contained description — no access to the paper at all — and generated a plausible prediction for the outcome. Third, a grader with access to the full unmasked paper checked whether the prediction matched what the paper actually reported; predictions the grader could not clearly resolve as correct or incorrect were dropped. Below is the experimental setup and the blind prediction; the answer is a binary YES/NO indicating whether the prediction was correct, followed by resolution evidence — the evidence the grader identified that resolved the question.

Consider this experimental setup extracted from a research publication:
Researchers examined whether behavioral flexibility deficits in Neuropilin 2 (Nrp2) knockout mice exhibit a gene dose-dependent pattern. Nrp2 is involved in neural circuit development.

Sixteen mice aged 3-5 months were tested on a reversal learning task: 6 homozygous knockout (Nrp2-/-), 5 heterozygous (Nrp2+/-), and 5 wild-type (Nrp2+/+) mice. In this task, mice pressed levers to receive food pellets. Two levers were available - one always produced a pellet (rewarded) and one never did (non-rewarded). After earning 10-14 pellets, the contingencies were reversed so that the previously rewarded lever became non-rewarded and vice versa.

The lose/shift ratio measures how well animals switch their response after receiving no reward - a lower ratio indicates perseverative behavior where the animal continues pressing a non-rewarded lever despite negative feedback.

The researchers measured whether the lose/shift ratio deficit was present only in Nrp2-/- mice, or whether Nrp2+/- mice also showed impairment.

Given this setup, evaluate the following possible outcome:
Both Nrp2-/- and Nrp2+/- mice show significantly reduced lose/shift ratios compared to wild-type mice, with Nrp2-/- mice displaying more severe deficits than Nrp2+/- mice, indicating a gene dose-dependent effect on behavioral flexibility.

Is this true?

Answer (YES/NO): NO